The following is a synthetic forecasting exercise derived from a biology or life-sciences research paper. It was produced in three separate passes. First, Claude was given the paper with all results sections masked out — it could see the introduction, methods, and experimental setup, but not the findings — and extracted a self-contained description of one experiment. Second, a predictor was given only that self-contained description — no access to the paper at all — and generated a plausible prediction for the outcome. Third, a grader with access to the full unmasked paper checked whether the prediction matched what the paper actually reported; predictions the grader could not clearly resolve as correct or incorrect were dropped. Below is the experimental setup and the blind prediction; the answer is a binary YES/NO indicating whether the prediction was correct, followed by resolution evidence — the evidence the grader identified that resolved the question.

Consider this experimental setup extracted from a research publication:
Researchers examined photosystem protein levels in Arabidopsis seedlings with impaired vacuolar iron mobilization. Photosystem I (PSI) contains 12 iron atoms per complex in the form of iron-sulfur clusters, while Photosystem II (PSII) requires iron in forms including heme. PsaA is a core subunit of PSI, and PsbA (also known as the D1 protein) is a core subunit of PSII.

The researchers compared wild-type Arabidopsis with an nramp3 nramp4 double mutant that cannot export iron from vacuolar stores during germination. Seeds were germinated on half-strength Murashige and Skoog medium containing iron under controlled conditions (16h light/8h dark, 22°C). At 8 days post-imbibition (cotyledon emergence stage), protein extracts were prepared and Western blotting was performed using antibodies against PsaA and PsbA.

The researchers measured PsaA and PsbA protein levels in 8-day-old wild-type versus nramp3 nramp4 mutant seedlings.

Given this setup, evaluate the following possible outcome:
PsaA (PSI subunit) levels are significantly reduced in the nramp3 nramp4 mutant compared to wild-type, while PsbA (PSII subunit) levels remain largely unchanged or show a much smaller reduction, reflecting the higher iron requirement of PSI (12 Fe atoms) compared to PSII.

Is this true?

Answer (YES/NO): NO